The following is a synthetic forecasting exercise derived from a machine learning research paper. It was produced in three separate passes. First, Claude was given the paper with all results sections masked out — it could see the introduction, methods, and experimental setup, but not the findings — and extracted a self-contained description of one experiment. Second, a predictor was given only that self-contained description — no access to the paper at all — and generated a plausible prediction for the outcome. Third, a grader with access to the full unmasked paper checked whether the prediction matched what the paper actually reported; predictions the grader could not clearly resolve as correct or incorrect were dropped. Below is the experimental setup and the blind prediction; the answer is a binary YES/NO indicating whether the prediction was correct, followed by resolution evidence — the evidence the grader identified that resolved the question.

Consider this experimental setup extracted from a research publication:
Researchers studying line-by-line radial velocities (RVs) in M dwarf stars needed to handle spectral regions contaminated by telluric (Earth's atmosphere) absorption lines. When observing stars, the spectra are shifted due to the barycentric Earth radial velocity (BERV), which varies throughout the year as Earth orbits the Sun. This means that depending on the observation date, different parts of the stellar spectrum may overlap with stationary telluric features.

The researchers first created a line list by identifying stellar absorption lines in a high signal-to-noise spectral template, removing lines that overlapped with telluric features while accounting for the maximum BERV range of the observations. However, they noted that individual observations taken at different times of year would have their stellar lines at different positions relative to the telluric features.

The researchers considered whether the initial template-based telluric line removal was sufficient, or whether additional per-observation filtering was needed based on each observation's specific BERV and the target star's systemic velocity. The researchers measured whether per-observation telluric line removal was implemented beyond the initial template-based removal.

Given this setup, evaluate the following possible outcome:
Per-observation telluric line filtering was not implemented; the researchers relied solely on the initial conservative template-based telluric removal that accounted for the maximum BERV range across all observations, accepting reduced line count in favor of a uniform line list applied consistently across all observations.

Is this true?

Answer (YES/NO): NO